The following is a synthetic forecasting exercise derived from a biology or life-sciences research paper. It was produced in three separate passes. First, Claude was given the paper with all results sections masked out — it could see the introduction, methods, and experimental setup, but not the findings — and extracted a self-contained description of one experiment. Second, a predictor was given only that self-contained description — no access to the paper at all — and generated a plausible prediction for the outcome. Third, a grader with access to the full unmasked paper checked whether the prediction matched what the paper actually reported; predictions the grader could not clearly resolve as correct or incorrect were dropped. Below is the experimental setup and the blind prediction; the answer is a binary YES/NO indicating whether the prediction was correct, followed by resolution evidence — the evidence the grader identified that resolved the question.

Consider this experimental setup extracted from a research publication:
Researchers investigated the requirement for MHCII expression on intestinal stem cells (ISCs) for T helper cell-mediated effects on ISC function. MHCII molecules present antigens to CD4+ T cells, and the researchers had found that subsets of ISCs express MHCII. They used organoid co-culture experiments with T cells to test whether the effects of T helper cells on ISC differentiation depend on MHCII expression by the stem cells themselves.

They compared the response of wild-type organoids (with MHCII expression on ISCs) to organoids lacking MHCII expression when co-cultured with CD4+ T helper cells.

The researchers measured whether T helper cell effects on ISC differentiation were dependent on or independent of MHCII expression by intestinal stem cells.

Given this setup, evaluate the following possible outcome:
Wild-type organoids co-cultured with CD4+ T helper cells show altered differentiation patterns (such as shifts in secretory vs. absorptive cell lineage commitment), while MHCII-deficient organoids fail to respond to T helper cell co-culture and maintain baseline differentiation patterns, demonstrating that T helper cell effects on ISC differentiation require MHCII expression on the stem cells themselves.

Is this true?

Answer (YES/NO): NO